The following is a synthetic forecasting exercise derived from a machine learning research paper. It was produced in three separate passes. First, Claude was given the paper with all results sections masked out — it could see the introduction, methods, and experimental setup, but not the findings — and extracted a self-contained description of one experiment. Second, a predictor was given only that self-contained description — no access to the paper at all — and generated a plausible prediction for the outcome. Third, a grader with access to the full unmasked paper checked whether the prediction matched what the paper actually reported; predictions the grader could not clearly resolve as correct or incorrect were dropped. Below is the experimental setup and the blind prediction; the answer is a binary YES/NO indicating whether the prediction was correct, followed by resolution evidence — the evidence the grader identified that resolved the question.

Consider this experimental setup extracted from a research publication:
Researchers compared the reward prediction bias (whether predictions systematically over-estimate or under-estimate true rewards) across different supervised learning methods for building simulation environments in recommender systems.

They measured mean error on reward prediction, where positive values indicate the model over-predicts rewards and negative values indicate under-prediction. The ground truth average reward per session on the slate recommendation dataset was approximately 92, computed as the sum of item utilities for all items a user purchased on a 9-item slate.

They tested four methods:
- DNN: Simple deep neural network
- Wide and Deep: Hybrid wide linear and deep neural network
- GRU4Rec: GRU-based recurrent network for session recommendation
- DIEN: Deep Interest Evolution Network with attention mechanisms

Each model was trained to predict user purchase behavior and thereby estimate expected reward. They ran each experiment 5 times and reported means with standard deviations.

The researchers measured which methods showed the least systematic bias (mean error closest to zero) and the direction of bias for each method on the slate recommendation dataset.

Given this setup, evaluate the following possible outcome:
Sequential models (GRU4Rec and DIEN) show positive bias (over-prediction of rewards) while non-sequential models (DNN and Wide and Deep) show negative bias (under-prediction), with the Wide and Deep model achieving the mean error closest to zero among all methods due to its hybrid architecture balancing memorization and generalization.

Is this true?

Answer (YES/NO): NO